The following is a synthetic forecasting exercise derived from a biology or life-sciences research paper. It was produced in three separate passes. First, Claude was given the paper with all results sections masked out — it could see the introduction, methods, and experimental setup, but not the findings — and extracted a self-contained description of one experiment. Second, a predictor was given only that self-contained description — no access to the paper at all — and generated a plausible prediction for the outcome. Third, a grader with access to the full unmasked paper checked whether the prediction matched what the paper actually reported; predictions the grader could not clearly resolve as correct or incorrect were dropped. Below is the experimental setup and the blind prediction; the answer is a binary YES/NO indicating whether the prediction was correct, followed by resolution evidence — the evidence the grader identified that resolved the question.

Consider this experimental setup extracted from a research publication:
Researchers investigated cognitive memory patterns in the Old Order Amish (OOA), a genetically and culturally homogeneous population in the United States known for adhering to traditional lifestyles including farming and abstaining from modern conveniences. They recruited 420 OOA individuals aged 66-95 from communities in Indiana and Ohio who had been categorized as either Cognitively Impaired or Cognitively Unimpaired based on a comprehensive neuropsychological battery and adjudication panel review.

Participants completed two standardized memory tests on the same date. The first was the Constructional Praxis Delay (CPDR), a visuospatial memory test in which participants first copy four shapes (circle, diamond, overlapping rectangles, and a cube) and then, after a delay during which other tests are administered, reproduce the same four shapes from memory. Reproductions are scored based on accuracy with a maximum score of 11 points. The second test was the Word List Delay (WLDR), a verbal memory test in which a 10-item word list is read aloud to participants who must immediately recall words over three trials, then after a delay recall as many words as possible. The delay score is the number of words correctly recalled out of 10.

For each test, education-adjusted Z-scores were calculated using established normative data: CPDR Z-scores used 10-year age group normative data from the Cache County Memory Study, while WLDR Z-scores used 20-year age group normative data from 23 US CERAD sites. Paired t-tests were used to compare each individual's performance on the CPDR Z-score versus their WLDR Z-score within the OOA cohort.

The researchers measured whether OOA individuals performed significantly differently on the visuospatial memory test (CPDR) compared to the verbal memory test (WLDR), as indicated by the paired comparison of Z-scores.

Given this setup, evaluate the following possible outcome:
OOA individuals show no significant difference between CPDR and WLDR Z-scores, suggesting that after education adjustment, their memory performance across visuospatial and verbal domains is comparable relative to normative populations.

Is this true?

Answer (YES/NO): NO